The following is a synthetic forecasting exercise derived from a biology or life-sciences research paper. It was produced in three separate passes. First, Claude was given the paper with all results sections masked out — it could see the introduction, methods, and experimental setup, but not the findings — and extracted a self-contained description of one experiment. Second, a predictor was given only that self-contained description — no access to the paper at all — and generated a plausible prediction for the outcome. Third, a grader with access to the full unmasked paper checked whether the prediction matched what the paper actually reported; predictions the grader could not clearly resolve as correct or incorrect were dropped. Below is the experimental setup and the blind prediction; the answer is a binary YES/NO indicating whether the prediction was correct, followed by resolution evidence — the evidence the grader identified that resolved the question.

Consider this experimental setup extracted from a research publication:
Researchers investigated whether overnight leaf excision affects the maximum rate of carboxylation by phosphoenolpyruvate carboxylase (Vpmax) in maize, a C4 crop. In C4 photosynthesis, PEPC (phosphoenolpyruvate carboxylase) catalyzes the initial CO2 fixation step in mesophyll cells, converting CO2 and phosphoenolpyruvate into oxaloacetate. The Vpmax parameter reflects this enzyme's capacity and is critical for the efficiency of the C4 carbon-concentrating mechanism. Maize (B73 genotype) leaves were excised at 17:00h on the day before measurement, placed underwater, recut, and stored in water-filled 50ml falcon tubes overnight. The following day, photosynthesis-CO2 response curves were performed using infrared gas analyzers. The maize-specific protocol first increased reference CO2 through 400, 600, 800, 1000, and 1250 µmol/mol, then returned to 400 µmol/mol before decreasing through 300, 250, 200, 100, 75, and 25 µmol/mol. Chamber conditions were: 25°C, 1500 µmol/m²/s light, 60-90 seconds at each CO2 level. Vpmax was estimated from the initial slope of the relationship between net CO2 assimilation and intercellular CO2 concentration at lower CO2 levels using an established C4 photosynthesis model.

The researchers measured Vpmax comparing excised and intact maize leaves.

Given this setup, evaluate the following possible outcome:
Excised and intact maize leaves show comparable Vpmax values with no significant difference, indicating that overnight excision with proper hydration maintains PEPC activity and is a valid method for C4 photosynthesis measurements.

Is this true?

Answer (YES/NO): YES